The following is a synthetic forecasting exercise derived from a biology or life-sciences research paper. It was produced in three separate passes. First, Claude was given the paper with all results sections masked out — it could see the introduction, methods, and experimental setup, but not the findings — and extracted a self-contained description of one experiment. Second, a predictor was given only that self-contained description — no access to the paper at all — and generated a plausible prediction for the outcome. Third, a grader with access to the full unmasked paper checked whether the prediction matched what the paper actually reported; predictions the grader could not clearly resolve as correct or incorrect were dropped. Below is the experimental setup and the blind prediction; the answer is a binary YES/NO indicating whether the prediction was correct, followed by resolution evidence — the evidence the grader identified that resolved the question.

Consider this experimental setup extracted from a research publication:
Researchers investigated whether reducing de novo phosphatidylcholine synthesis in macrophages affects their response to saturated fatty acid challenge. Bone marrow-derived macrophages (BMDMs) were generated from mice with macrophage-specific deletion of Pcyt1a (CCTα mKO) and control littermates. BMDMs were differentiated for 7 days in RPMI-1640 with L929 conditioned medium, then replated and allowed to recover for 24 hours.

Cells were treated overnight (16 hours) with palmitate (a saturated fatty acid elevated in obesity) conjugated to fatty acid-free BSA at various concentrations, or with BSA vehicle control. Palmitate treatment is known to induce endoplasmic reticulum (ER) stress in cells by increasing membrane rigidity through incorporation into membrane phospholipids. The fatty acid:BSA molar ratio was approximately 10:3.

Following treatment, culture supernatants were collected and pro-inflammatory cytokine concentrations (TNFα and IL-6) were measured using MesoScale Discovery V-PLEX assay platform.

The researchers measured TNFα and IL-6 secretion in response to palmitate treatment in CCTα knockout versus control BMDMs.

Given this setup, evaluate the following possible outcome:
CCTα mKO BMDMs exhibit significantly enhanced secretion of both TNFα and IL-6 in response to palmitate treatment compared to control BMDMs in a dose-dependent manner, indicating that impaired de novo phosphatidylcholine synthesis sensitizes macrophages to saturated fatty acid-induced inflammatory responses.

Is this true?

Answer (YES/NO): NO